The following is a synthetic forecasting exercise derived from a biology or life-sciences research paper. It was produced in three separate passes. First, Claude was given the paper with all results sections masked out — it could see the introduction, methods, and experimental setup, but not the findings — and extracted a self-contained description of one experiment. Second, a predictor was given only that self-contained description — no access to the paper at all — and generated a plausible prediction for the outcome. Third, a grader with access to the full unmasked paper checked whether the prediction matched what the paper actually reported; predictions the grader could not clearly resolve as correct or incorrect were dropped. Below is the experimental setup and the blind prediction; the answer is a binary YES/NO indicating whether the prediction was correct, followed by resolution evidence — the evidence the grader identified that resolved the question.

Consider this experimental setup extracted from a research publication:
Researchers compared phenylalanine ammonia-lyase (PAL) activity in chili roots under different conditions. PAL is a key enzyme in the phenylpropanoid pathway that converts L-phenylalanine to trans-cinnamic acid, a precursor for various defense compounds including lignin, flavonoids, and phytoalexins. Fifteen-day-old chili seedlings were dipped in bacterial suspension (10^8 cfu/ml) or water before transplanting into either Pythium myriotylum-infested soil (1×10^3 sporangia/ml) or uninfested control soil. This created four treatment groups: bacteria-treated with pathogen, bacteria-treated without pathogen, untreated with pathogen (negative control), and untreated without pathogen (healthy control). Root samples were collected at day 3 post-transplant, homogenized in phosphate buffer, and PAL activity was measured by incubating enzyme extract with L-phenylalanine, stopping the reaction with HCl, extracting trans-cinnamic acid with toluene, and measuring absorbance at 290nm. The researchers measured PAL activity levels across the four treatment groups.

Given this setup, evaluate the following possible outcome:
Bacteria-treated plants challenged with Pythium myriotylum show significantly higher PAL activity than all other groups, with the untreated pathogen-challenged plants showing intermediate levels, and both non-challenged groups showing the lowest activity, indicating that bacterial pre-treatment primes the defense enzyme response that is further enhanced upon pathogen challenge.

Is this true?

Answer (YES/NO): NO